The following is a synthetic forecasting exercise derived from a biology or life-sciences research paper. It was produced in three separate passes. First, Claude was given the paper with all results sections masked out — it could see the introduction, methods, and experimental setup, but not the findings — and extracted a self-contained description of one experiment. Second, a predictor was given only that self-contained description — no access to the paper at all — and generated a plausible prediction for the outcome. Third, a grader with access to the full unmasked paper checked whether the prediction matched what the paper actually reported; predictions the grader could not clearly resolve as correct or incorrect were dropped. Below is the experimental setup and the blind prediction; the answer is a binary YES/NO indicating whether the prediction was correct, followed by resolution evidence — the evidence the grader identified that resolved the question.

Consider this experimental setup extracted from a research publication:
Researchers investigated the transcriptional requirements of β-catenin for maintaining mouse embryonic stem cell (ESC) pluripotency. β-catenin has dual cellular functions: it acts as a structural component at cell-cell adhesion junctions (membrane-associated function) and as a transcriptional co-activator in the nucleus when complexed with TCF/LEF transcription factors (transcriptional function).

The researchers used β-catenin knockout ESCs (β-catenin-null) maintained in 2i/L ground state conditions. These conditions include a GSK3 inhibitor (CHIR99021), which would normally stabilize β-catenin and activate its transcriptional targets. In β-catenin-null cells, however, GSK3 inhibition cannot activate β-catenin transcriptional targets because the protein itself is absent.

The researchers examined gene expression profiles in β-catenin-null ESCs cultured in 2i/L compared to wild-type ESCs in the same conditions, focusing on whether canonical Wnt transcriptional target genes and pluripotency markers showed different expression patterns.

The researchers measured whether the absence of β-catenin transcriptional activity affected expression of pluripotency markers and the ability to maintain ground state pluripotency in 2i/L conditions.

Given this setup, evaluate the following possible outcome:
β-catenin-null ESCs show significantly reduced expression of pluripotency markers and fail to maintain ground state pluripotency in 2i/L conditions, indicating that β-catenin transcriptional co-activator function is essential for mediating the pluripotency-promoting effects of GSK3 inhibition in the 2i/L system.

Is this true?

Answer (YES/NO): NO